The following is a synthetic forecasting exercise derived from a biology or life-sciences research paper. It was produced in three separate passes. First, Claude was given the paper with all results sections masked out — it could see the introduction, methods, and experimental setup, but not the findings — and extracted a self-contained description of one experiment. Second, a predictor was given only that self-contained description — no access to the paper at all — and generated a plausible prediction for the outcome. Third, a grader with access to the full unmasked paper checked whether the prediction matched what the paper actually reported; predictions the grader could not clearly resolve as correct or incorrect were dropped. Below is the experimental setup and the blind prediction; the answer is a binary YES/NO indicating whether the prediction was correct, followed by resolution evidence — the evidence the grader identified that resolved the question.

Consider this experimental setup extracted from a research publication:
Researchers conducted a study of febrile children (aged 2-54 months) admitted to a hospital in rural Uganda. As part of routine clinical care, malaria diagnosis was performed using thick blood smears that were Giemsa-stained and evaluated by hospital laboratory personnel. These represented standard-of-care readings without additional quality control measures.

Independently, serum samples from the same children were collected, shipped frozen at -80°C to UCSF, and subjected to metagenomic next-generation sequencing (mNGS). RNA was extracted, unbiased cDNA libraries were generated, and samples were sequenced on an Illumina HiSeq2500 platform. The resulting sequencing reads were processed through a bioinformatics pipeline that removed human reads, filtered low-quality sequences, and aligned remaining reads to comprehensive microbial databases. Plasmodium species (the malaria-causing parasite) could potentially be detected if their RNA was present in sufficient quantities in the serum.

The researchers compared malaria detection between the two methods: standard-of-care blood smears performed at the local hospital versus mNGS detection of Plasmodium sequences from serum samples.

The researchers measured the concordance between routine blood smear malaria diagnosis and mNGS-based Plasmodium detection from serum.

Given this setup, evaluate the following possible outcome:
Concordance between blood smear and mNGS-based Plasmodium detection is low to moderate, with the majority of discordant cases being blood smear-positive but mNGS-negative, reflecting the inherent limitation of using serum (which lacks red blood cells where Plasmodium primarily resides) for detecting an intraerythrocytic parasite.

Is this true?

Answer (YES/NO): NO